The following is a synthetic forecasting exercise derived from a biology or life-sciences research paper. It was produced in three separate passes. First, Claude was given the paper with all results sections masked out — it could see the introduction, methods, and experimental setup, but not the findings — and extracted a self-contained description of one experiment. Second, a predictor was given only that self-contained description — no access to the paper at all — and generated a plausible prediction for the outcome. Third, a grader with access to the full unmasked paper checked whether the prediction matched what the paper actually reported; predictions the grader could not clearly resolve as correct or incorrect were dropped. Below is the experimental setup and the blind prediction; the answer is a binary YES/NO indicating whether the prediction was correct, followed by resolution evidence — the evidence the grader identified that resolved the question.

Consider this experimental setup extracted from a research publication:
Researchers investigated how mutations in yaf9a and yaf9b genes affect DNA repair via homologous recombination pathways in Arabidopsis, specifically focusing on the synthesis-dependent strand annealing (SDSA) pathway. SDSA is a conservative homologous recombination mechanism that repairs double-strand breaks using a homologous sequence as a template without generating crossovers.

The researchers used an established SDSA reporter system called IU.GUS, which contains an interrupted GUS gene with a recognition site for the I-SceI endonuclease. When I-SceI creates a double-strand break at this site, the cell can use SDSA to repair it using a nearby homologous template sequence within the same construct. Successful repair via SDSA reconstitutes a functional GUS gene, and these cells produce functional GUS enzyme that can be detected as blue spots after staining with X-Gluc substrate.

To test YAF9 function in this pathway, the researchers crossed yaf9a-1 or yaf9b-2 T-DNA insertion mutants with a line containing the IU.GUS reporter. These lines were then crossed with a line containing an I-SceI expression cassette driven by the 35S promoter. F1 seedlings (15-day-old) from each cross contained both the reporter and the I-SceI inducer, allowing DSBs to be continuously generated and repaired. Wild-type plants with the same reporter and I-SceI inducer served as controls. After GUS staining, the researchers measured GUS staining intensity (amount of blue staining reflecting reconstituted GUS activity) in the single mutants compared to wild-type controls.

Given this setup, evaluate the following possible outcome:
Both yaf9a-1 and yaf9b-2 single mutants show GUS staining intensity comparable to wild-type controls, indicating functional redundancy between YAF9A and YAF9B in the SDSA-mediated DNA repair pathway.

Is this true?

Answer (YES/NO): NO